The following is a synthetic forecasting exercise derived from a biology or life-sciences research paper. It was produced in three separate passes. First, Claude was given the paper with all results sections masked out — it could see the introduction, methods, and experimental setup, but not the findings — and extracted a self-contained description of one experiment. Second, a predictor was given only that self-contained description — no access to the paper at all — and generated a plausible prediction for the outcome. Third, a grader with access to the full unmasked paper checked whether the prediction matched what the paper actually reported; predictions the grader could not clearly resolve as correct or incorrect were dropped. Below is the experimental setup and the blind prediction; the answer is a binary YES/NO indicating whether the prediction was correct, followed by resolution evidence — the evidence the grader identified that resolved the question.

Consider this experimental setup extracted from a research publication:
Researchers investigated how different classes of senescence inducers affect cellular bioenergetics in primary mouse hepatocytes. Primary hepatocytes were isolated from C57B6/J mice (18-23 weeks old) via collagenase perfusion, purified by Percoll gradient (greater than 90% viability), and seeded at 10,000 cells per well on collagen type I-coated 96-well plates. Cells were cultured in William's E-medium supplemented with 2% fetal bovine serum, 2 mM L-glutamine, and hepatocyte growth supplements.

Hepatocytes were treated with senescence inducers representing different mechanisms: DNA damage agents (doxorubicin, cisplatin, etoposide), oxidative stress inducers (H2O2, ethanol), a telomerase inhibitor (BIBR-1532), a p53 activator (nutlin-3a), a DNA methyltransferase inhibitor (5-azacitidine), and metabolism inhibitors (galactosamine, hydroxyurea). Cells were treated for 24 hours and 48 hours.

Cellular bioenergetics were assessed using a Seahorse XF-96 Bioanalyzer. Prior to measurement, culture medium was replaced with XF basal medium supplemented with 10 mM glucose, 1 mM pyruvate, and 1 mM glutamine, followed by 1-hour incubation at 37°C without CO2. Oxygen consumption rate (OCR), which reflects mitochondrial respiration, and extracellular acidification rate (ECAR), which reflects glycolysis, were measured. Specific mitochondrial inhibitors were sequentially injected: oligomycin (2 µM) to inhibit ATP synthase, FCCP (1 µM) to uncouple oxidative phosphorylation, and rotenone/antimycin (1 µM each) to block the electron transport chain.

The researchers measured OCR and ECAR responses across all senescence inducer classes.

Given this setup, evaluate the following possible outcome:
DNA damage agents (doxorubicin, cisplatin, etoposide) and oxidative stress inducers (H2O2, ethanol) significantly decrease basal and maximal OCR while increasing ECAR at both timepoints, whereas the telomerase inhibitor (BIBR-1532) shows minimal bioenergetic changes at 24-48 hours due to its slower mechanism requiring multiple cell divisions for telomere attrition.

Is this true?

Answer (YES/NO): NO